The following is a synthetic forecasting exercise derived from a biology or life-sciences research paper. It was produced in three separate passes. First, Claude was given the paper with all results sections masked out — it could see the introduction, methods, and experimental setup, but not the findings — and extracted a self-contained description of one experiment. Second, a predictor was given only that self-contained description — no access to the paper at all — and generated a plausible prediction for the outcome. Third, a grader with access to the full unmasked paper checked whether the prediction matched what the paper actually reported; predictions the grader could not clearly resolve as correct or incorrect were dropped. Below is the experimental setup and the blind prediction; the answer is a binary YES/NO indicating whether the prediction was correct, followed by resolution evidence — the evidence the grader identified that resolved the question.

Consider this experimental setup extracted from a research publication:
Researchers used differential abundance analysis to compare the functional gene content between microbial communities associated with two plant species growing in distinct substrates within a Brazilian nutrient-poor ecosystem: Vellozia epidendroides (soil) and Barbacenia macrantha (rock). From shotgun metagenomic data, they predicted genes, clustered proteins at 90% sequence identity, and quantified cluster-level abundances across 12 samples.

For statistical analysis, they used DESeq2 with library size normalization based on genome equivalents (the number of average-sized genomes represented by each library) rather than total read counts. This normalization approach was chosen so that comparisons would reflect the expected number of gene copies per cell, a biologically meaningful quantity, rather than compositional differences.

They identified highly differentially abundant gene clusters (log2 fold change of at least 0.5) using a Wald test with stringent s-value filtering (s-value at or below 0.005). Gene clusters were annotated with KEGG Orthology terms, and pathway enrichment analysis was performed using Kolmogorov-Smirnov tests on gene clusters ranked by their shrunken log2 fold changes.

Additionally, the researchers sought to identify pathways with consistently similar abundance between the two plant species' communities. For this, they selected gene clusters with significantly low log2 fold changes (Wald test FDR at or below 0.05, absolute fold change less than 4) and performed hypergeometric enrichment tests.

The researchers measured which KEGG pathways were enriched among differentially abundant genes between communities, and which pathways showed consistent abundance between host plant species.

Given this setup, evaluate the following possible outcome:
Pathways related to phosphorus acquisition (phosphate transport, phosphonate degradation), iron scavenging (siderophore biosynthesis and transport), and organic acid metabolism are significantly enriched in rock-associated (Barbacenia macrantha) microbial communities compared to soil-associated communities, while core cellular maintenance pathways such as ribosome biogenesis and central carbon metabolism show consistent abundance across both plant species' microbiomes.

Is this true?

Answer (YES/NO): NO